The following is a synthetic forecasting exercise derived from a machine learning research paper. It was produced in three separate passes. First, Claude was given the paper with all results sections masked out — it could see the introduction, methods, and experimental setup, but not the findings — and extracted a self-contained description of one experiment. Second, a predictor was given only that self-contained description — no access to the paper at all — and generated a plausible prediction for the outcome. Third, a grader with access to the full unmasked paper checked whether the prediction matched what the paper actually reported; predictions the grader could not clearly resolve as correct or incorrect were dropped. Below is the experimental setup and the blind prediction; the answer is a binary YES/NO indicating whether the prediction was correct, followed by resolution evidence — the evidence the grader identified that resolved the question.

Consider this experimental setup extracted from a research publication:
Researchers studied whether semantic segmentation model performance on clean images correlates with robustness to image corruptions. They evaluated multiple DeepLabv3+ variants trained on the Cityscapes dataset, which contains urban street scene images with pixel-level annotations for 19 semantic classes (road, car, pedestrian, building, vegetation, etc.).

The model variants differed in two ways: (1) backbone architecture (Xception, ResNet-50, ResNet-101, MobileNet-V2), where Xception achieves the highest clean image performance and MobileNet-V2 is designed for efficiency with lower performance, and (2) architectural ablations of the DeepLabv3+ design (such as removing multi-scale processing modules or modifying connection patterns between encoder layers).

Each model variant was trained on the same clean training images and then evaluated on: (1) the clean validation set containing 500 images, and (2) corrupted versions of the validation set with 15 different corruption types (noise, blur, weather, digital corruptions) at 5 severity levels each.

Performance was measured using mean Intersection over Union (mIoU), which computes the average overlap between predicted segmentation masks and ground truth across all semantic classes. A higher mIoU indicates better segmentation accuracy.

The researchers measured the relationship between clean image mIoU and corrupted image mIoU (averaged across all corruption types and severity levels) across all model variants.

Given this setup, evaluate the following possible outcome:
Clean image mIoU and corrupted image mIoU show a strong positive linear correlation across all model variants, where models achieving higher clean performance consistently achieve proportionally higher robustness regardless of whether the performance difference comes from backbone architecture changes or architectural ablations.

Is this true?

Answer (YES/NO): NO